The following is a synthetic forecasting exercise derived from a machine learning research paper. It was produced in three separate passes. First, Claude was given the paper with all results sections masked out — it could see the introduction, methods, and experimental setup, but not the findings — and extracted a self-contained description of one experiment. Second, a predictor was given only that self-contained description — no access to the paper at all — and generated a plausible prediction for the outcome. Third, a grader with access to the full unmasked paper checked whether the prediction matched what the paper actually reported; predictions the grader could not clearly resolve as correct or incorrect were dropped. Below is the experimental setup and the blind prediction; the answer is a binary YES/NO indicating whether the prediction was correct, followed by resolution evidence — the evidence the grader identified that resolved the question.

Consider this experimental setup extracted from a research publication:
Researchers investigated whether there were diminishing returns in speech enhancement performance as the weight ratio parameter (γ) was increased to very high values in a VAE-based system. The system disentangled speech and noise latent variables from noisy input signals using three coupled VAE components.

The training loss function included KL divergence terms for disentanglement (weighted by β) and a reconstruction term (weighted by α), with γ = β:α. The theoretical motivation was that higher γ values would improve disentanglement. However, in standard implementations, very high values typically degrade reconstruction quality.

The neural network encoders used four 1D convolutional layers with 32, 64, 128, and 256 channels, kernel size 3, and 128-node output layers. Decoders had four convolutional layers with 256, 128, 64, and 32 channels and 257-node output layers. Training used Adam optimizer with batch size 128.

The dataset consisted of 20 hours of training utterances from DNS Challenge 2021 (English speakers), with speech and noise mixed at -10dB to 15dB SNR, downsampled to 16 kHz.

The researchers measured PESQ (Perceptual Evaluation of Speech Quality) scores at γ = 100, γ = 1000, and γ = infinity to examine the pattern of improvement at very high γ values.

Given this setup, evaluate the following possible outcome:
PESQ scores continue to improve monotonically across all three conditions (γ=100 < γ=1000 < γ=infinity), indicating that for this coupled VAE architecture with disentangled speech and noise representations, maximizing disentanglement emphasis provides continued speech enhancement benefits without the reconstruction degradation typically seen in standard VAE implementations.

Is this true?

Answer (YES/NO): YES